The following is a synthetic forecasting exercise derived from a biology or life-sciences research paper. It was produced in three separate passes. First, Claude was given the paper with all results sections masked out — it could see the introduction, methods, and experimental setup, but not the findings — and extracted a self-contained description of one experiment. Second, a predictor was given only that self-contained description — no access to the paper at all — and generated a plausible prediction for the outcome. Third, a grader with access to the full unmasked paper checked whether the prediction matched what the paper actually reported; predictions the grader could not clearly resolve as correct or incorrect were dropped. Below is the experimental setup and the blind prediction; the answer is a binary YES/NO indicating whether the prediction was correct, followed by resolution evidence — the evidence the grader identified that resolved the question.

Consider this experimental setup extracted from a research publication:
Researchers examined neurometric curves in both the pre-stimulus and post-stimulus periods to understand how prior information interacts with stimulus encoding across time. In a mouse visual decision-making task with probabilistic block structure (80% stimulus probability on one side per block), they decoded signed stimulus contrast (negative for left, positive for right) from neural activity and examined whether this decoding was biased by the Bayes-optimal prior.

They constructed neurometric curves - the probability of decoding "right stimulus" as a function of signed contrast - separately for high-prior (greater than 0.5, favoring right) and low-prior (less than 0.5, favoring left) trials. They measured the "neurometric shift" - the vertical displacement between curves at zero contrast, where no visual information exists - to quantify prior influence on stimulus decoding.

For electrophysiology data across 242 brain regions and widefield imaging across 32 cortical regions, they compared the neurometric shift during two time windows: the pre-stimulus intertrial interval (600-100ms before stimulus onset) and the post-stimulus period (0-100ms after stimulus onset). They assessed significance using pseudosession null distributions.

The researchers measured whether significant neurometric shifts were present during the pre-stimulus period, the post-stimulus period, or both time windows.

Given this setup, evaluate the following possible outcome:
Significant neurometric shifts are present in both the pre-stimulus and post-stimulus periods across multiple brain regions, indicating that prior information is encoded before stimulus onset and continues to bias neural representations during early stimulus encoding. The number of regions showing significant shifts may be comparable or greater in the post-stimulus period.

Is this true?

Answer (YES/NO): YES